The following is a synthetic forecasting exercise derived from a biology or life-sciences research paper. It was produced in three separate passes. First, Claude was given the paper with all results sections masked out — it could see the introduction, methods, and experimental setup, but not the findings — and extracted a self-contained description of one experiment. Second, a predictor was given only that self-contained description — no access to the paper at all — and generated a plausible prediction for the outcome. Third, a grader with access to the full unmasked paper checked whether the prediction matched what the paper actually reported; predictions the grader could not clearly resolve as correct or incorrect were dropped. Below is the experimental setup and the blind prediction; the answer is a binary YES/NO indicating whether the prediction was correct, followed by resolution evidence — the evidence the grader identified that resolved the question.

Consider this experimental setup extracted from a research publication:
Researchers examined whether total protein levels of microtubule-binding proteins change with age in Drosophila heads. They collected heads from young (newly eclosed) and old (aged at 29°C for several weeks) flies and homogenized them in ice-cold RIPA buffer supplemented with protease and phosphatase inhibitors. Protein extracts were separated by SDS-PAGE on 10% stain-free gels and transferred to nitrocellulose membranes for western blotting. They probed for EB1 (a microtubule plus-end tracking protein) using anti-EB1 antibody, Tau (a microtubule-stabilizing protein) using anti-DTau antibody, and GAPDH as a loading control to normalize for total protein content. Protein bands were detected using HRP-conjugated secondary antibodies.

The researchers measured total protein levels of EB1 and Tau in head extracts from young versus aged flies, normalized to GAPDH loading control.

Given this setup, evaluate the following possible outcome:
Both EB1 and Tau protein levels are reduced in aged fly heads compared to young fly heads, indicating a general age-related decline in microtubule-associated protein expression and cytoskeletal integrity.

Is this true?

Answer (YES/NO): NO